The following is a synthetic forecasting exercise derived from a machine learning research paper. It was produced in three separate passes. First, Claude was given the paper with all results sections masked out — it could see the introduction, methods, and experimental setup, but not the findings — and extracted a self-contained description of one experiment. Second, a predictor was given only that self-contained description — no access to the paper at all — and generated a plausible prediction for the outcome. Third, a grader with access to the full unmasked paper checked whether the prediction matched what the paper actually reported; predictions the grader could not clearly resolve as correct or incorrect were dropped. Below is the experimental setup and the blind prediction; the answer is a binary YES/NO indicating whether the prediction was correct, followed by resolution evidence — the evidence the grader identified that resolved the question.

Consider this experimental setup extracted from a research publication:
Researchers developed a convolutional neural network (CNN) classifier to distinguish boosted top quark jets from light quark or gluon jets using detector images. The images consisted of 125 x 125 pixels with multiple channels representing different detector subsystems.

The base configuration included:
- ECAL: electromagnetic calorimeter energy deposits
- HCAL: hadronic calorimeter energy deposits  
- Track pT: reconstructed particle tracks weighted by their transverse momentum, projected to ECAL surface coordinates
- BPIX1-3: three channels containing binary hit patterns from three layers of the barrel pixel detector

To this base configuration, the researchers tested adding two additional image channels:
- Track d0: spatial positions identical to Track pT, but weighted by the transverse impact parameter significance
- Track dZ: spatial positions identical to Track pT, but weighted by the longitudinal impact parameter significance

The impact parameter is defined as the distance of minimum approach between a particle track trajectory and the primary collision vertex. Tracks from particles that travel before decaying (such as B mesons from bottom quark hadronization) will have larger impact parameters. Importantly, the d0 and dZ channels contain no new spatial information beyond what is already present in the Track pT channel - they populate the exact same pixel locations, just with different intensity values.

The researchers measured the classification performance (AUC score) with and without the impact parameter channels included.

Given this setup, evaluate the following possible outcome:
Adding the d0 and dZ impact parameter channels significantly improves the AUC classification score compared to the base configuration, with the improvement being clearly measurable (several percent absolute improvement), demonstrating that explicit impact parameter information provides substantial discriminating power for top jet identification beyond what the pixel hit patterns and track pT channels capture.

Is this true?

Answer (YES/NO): NO